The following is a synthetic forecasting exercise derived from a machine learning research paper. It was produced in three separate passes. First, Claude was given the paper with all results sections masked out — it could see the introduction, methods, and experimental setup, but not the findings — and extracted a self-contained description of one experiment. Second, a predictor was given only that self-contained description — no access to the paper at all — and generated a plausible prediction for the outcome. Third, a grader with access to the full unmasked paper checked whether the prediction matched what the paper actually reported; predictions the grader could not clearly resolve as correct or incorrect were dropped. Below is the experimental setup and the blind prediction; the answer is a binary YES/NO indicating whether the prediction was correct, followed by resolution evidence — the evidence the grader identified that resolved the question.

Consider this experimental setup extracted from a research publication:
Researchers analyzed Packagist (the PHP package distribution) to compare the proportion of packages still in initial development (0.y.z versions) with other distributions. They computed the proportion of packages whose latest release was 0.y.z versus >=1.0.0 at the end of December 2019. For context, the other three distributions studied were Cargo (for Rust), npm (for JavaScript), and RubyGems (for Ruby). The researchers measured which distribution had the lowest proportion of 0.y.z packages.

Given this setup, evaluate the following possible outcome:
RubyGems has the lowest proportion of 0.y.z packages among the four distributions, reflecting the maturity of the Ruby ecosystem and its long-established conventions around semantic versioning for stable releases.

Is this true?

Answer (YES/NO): NO